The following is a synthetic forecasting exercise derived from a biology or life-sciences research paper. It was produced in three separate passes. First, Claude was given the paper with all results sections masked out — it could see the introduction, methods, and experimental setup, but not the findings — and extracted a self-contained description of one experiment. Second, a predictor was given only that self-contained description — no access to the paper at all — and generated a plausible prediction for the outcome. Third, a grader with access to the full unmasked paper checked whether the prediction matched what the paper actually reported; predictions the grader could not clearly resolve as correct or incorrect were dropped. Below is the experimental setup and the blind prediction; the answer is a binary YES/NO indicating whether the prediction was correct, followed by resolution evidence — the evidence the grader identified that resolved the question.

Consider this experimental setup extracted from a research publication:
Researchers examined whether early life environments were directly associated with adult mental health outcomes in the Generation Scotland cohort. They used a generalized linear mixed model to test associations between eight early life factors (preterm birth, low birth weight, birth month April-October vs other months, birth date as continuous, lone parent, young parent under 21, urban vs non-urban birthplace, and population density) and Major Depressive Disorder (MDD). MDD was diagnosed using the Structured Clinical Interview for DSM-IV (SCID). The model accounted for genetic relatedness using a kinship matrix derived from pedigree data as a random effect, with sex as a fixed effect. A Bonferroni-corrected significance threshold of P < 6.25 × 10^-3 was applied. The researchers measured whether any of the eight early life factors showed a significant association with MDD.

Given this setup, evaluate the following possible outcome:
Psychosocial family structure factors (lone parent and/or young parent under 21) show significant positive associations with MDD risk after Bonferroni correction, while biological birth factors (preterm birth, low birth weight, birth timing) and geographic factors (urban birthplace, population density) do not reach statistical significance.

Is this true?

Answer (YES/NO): NO